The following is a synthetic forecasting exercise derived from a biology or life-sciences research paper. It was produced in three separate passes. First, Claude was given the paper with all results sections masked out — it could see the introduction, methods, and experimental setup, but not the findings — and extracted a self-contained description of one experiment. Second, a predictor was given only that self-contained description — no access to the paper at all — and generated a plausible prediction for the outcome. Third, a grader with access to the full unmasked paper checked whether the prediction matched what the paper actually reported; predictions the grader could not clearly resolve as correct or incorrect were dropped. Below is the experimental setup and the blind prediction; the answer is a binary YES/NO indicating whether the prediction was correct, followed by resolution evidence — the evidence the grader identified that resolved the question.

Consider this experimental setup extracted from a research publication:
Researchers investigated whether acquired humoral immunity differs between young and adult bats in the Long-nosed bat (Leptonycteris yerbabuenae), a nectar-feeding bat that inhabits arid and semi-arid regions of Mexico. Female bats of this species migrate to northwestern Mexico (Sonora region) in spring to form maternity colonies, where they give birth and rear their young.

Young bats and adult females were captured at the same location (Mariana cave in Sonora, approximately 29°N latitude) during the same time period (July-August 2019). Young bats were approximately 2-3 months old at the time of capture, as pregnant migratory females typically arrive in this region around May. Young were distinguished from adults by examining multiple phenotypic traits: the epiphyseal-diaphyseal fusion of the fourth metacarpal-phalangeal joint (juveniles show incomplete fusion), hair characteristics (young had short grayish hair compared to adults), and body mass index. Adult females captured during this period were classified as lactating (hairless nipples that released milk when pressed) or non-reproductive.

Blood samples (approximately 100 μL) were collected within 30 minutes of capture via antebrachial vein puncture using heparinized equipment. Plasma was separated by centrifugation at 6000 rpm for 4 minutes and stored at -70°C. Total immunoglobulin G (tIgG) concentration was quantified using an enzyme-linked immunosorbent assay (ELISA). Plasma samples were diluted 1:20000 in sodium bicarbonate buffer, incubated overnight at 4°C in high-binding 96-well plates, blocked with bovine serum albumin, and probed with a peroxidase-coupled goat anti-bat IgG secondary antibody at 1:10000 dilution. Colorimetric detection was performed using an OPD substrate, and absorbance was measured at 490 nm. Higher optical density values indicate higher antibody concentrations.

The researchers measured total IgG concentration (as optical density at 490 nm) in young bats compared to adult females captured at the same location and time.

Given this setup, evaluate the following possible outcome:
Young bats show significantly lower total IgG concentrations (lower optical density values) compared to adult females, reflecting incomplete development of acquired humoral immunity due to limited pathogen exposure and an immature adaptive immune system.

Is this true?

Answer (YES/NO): YES